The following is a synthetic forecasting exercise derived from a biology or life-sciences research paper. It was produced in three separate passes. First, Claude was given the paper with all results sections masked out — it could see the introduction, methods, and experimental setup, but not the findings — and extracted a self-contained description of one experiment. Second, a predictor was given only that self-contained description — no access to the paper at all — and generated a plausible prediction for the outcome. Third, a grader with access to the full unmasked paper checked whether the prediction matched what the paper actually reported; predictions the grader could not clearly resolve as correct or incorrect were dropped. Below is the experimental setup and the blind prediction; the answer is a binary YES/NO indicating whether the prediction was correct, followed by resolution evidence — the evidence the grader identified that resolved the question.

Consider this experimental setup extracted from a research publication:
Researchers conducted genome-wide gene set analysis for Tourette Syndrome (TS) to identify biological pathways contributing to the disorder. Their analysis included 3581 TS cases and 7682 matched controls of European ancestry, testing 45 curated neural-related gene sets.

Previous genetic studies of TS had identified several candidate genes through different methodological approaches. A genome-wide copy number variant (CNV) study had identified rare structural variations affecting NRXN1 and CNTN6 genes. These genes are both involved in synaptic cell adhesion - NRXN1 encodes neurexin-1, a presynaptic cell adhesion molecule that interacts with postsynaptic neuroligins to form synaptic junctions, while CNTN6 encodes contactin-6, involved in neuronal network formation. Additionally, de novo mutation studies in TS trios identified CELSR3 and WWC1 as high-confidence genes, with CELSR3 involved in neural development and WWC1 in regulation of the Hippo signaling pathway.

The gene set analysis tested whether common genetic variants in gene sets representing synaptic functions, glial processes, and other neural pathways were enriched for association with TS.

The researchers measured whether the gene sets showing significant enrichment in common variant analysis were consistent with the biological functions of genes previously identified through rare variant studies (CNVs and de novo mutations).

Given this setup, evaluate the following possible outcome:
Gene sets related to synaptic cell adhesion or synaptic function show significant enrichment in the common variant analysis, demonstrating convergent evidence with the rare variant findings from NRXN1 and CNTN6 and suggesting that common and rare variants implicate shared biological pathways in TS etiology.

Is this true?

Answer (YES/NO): YES